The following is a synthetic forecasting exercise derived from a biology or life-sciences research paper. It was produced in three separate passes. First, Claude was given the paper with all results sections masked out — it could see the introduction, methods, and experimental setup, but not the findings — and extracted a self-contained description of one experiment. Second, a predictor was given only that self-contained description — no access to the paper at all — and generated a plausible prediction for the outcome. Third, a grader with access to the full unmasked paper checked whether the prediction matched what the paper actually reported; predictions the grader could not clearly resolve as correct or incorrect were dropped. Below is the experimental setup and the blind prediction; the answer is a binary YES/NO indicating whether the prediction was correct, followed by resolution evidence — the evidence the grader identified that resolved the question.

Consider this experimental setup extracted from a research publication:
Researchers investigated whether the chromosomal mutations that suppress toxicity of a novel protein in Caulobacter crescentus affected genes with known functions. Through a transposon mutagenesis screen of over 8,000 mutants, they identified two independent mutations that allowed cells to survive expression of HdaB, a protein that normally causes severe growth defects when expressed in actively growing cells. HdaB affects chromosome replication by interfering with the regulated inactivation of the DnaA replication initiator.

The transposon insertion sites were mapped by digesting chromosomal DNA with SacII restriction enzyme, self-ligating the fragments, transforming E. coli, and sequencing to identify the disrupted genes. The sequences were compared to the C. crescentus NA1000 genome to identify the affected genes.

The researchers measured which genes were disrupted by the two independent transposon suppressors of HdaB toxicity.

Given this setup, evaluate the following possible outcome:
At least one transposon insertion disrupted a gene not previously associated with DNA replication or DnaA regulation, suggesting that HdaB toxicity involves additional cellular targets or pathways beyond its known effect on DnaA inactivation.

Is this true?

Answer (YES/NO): NO